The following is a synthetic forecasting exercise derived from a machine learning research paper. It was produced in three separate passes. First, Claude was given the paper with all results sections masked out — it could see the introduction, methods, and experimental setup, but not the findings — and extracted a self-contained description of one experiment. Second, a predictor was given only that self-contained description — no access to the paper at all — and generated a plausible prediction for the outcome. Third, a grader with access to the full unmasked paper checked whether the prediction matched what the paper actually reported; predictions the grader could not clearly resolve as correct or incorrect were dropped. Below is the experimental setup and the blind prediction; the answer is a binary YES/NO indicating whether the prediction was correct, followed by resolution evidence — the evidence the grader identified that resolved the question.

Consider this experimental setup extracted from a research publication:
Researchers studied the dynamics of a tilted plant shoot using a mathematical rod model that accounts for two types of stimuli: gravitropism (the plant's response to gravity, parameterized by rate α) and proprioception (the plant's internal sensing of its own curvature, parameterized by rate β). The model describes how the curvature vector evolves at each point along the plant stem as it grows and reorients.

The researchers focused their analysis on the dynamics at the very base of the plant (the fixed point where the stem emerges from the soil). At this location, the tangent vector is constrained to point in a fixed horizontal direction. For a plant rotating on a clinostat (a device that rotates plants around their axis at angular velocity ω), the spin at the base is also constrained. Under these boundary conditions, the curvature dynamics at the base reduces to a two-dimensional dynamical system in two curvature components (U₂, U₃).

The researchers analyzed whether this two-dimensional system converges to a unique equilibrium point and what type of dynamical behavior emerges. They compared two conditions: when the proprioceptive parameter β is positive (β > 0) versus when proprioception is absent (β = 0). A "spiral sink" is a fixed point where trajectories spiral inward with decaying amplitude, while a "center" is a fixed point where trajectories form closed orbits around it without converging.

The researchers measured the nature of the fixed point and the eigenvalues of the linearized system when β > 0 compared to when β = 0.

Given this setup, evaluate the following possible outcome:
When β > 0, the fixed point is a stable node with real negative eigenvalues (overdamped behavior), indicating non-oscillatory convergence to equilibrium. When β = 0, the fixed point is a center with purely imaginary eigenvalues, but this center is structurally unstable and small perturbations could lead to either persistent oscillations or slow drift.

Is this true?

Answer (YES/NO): NO